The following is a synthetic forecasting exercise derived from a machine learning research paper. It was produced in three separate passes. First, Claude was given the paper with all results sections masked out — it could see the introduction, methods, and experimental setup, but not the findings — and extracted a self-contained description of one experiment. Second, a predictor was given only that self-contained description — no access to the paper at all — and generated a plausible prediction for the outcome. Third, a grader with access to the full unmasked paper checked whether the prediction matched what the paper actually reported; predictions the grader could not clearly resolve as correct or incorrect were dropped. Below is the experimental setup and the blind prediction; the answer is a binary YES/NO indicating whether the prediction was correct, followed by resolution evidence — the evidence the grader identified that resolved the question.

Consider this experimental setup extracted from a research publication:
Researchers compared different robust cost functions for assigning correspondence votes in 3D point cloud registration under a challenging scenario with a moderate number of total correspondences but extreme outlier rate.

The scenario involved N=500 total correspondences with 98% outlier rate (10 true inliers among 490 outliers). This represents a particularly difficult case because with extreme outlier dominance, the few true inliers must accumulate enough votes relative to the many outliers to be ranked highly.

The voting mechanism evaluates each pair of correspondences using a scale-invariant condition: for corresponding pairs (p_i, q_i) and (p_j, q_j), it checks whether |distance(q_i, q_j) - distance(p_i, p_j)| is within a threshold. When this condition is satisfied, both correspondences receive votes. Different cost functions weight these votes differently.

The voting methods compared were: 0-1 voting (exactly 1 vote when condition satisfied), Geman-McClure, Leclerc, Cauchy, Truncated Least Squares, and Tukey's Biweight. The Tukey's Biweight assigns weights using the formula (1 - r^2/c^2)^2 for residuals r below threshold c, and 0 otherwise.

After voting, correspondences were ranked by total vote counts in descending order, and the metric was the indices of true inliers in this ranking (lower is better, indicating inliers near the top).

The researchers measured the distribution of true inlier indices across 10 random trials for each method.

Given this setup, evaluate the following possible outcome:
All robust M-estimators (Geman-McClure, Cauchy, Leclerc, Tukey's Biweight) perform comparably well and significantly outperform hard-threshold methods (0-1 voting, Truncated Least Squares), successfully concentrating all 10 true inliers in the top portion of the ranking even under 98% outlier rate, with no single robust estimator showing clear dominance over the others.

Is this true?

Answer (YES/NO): NO